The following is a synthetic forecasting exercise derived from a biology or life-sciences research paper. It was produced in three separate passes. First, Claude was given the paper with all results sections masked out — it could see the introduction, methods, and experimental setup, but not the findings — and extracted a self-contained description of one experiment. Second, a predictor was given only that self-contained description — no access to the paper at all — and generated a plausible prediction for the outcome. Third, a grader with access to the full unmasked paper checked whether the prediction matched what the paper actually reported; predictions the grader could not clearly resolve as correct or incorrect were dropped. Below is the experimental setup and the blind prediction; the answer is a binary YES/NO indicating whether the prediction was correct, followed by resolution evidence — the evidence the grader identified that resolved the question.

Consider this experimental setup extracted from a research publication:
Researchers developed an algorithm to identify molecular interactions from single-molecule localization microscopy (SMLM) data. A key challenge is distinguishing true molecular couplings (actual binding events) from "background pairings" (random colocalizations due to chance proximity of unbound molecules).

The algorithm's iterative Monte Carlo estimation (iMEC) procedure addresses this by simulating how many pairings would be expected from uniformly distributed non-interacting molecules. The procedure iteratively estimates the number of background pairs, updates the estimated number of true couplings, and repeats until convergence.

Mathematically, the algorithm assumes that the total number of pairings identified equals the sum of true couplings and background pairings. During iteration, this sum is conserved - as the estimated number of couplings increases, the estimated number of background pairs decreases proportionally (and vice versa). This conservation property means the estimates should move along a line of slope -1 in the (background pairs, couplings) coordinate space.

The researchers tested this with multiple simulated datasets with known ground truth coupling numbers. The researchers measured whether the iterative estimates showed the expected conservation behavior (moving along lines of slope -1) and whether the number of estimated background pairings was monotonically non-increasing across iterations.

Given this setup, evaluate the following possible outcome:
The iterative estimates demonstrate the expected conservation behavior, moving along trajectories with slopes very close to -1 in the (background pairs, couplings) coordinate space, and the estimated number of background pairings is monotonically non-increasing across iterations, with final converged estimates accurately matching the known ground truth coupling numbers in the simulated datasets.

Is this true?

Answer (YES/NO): YES